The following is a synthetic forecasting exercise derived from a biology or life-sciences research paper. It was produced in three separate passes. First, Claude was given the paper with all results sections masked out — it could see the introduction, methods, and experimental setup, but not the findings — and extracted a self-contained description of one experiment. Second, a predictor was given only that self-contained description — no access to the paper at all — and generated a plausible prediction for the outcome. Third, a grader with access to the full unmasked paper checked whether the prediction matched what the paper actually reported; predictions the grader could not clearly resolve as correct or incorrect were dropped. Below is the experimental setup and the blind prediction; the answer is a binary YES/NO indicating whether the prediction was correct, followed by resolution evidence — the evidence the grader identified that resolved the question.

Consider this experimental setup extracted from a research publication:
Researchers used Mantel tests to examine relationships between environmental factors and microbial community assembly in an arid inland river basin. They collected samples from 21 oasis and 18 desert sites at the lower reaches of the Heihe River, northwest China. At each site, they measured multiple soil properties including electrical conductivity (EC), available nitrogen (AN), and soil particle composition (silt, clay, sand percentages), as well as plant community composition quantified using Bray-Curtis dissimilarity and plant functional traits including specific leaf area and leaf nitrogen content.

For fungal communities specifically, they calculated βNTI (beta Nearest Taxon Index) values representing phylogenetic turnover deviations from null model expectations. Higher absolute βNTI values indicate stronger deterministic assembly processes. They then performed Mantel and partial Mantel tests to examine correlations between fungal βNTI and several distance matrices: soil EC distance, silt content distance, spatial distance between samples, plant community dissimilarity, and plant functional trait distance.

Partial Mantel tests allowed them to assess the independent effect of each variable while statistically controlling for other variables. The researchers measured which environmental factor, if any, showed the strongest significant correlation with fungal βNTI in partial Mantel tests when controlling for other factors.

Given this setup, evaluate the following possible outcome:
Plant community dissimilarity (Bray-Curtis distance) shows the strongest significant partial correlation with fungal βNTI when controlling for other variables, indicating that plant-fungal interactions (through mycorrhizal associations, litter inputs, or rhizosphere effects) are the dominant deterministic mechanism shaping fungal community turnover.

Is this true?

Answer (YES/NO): NO